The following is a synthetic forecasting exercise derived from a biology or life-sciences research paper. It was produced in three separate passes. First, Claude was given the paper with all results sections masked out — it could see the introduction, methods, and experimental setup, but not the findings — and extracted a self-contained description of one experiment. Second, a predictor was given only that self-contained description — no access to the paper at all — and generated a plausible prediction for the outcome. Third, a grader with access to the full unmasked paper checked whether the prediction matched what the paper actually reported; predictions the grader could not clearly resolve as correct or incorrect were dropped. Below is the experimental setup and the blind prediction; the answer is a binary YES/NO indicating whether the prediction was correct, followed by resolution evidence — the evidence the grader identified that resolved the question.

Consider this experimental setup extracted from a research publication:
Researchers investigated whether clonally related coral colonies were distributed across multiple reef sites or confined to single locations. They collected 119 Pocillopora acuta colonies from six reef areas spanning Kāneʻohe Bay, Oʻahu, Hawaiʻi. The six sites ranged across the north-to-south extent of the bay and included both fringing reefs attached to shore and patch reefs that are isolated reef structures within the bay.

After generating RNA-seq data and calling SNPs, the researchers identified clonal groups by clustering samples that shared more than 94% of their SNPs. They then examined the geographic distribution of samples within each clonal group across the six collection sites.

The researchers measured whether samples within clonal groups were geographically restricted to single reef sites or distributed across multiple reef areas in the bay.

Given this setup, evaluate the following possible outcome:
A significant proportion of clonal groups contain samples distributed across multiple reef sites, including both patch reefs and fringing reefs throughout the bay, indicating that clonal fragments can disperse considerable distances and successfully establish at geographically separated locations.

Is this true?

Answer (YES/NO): YES